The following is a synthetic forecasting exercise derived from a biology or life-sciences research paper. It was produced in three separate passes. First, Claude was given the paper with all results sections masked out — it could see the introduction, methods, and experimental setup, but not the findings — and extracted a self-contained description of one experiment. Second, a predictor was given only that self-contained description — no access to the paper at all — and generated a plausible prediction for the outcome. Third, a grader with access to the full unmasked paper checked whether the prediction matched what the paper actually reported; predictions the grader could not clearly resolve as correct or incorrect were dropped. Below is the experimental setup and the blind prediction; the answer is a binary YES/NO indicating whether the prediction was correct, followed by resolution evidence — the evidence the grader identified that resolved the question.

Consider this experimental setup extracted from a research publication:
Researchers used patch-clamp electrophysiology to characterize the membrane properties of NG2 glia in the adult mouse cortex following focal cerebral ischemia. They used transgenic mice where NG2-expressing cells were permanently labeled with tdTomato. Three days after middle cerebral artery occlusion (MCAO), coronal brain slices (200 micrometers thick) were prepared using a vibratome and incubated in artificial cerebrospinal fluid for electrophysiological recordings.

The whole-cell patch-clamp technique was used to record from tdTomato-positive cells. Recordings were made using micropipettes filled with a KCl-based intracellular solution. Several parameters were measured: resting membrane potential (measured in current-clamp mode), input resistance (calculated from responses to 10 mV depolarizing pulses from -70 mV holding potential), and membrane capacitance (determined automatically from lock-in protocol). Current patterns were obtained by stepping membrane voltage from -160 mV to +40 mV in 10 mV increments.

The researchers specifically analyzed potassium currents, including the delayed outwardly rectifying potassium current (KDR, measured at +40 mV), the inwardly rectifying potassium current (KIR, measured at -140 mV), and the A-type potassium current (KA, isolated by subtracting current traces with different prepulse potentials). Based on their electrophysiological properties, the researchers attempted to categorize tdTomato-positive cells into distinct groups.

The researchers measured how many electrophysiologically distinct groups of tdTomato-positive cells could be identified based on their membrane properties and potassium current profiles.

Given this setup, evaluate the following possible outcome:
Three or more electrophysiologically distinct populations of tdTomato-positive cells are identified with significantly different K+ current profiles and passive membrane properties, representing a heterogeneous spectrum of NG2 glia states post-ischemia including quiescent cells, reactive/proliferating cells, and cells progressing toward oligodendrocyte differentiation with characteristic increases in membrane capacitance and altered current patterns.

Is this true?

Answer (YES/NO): NO